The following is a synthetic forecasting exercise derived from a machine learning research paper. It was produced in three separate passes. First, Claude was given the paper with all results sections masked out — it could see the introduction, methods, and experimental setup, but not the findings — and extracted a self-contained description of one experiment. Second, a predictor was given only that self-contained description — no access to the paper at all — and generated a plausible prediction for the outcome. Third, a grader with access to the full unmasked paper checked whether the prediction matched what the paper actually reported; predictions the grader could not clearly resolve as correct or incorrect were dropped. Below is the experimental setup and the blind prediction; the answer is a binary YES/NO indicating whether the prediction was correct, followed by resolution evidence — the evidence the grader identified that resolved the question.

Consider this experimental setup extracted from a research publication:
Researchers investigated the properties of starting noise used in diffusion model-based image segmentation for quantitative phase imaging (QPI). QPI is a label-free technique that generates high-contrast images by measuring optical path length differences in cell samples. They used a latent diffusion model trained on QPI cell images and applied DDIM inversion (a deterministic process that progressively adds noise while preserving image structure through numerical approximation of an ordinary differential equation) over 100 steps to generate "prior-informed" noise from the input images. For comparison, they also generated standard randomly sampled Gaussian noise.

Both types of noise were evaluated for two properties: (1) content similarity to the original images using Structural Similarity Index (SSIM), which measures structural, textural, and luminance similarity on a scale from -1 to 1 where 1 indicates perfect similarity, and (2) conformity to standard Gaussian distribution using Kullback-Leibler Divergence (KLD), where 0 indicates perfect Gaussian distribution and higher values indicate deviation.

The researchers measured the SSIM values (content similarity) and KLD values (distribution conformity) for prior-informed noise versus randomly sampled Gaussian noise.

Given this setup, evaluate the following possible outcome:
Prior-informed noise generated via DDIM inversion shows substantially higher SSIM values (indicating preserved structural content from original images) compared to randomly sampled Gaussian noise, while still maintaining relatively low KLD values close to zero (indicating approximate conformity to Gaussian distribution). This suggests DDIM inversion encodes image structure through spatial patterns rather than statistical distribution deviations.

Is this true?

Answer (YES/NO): YES